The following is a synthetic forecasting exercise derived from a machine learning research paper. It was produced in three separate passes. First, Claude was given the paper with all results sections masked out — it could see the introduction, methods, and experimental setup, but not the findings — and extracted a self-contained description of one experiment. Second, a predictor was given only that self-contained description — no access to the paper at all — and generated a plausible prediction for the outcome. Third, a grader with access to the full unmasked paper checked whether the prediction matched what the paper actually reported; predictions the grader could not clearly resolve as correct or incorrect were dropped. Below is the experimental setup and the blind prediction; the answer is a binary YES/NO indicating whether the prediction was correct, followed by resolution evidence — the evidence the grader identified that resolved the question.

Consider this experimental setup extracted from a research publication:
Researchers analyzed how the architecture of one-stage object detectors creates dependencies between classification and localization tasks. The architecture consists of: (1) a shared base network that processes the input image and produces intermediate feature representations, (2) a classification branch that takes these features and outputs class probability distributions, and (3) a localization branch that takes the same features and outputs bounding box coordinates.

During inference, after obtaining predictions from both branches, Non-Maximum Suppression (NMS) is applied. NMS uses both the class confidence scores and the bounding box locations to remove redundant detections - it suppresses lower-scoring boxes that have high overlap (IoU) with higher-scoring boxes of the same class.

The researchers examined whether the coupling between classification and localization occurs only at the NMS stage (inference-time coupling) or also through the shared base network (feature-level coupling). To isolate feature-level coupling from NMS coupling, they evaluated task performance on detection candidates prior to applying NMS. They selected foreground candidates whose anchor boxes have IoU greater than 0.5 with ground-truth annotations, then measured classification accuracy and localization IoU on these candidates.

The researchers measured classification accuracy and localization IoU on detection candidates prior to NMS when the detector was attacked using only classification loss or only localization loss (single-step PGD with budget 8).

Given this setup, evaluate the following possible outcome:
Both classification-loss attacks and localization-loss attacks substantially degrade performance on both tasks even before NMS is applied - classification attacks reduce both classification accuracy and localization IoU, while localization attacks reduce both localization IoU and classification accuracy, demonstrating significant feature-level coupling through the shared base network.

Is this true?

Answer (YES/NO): YES